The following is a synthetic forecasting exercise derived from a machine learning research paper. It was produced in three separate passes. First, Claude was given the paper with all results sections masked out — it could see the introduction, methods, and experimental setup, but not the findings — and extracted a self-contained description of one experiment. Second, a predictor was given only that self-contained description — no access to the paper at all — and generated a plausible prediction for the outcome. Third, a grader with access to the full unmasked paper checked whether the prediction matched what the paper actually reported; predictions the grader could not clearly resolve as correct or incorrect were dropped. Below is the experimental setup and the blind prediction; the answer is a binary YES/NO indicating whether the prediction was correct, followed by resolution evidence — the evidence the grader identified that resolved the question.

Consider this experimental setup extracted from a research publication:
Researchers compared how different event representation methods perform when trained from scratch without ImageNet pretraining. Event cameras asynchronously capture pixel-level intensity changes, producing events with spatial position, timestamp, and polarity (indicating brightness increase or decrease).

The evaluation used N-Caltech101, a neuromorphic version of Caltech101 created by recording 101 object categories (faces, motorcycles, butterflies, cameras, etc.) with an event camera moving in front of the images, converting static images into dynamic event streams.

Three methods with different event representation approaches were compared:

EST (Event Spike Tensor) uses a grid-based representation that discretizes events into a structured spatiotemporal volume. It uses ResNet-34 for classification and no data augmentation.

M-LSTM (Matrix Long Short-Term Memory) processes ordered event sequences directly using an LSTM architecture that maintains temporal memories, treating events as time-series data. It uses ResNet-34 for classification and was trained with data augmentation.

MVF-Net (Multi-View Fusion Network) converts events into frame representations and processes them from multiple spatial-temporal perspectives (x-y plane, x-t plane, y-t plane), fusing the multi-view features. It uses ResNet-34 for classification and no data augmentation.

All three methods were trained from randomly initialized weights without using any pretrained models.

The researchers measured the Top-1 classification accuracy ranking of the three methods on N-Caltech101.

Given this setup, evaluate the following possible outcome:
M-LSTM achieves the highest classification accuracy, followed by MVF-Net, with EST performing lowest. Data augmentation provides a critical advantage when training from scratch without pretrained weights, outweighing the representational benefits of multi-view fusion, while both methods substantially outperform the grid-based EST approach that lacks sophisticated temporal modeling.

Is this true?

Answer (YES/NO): NO